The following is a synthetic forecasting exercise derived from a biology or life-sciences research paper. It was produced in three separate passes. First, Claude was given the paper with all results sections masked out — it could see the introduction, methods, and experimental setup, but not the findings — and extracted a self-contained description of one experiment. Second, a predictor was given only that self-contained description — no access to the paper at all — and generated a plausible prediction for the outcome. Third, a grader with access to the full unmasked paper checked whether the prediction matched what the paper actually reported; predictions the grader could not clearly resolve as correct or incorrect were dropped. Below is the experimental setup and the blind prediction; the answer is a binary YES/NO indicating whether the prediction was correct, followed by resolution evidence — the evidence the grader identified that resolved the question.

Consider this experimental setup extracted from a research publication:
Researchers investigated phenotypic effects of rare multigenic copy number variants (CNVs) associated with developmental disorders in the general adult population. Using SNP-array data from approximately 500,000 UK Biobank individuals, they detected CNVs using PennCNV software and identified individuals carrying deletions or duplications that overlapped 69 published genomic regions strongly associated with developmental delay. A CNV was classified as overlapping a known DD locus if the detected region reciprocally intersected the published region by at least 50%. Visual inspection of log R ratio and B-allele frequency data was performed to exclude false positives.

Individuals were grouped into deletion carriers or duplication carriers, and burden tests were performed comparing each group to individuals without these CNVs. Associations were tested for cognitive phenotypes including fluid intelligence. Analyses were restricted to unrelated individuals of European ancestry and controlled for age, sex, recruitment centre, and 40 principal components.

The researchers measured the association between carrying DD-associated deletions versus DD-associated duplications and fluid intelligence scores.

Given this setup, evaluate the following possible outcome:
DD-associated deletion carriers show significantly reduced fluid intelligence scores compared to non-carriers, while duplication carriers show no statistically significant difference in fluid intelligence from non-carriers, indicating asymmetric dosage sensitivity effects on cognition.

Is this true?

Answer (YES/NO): NO